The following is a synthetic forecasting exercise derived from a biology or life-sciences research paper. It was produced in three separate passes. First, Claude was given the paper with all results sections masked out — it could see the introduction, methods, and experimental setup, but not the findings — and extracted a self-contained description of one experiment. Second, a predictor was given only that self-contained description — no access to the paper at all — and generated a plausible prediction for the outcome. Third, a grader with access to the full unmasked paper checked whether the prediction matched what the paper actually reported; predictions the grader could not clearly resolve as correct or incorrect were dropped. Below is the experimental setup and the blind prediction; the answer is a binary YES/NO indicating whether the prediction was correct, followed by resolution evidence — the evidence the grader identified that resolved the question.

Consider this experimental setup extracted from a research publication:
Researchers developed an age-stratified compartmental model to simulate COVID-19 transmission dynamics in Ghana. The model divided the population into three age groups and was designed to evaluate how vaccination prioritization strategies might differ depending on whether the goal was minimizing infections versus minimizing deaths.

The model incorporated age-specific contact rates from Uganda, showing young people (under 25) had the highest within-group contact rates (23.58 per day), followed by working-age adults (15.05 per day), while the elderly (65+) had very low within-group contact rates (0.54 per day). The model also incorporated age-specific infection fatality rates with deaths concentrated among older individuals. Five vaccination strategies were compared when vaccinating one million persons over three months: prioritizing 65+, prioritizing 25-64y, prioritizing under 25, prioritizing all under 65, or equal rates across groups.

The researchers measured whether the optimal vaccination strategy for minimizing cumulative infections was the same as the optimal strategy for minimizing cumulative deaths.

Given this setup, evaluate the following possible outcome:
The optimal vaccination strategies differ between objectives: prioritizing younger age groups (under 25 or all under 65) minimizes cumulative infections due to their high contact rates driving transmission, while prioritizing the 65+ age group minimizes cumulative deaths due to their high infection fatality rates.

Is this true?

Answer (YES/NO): YES